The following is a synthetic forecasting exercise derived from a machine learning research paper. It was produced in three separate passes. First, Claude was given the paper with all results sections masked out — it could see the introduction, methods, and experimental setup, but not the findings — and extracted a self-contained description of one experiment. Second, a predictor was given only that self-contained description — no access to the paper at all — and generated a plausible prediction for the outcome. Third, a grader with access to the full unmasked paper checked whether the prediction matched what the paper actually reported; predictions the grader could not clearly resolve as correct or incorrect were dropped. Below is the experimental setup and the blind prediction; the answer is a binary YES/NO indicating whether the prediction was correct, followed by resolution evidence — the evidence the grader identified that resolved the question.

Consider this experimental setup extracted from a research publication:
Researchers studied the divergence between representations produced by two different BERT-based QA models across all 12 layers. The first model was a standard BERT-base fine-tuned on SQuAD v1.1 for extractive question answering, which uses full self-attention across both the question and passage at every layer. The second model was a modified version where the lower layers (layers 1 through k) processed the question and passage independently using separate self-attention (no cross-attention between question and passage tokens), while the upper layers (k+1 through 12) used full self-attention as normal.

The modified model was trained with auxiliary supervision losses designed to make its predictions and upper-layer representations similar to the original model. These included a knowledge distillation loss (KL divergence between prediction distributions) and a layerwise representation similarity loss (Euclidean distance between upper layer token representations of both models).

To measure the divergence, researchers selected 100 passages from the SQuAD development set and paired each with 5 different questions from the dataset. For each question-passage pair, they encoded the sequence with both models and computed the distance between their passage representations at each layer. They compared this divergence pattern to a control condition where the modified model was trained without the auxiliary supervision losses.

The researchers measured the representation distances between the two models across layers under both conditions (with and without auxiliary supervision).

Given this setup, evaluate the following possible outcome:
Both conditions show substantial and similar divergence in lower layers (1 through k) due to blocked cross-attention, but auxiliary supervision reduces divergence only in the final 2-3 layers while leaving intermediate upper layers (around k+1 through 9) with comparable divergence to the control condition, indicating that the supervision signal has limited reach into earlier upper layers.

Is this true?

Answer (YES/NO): NO